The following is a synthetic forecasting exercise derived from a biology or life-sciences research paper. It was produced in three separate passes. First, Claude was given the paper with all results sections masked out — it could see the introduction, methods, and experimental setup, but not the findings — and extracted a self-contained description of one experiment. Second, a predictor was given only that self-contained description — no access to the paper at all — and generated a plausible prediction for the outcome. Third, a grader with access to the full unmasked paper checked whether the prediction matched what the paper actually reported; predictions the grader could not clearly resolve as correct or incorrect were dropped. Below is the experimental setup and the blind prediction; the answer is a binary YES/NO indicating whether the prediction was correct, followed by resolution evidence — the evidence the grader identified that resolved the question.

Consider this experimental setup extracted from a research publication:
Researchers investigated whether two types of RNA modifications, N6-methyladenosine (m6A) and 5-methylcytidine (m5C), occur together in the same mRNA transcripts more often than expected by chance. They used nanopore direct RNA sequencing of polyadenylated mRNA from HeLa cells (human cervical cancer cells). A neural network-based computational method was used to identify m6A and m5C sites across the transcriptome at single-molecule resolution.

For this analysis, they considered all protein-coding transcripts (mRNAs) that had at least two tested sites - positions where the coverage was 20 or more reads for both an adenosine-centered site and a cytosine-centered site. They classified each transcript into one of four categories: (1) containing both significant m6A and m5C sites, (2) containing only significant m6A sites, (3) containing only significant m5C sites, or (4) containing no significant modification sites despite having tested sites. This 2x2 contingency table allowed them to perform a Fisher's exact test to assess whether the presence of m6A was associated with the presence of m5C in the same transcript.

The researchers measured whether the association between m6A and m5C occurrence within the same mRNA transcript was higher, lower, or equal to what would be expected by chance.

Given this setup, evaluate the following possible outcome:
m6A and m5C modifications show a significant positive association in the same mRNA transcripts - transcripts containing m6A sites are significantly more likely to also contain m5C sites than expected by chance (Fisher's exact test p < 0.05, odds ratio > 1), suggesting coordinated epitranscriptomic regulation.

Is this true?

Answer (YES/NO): YES